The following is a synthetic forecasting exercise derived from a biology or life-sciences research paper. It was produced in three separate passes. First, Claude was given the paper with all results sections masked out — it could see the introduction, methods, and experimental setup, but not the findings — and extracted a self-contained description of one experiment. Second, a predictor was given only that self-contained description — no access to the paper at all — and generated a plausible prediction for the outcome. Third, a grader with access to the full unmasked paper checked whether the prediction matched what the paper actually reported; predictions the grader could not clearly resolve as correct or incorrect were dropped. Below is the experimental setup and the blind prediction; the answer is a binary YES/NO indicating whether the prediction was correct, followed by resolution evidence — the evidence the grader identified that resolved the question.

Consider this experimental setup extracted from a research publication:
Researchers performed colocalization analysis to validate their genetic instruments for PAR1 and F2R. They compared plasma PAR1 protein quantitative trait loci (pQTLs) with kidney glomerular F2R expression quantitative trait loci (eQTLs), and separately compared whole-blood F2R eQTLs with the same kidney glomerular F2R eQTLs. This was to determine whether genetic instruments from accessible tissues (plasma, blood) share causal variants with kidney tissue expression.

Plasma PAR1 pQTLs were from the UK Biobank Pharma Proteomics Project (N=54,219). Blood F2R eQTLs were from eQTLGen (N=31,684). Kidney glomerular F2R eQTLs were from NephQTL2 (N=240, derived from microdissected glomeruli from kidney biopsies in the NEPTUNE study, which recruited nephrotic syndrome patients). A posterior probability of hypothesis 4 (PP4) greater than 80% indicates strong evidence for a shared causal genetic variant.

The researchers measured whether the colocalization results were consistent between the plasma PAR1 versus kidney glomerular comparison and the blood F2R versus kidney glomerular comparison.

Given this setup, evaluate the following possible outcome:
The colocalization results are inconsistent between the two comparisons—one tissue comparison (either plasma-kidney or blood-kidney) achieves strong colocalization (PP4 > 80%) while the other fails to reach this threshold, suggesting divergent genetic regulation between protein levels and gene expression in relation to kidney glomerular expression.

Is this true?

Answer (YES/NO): NO